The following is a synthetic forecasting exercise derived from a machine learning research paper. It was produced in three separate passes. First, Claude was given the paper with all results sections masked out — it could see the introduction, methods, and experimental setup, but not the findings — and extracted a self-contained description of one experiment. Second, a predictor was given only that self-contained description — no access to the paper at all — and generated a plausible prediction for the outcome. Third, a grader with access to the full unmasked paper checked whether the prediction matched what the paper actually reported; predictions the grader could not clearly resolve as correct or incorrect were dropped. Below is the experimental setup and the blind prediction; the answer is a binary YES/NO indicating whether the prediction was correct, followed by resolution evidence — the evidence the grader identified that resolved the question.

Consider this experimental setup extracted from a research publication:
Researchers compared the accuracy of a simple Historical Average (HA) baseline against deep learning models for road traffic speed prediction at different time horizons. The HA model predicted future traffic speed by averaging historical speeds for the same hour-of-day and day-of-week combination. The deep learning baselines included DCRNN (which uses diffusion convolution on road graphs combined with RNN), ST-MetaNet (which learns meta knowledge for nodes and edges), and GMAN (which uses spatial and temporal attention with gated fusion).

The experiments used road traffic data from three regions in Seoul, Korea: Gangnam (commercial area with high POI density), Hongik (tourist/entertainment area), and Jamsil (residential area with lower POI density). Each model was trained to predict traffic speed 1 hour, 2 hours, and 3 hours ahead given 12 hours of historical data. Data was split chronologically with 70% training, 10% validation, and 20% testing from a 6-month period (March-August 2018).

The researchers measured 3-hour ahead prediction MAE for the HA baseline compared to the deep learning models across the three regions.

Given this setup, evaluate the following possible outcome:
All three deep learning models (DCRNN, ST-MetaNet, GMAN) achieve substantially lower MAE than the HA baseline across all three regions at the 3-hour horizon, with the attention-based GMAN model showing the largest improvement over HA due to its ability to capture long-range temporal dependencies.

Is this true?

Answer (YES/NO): NO